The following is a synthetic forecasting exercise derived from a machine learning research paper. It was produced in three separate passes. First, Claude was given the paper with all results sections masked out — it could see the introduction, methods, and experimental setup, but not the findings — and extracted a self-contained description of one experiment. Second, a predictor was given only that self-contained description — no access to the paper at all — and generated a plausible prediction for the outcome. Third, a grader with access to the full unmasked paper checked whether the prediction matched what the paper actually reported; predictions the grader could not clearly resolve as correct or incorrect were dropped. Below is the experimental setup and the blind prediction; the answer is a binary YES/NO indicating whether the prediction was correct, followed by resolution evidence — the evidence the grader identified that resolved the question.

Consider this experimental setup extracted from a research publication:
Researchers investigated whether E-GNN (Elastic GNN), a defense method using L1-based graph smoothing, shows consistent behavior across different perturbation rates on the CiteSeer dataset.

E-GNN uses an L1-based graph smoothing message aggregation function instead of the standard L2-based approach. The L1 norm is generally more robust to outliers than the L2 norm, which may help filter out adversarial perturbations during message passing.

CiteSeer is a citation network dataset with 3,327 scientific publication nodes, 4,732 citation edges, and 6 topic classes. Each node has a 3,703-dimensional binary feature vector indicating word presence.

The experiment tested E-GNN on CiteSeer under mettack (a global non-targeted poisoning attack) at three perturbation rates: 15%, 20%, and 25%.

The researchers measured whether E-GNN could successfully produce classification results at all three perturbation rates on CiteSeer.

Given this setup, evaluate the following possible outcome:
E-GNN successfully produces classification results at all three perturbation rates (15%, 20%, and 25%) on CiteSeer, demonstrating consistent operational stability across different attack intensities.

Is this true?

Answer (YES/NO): NO